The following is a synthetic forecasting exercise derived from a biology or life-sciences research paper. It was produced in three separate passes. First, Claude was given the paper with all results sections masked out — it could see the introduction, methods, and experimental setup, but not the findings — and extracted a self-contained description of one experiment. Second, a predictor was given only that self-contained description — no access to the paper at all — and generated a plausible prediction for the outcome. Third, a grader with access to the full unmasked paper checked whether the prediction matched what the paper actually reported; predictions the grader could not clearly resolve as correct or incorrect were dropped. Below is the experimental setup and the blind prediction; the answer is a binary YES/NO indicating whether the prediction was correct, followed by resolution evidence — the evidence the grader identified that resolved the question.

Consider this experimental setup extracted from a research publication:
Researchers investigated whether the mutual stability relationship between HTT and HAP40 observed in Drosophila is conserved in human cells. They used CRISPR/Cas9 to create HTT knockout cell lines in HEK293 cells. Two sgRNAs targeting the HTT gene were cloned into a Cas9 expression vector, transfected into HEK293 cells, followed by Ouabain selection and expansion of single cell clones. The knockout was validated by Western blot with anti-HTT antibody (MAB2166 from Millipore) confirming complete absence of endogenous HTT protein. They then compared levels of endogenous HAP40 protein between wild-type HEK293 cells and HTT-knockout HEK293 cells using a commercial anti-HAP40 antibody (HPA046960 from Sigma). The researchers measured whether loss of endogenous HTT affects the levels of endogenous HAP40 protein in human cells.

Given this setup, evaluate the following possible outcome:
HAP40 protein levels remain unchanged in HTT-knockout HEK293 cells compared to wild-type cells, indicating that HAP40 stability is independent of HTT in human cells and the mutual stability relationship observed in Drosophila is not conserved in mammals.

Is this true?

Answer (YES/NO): NO